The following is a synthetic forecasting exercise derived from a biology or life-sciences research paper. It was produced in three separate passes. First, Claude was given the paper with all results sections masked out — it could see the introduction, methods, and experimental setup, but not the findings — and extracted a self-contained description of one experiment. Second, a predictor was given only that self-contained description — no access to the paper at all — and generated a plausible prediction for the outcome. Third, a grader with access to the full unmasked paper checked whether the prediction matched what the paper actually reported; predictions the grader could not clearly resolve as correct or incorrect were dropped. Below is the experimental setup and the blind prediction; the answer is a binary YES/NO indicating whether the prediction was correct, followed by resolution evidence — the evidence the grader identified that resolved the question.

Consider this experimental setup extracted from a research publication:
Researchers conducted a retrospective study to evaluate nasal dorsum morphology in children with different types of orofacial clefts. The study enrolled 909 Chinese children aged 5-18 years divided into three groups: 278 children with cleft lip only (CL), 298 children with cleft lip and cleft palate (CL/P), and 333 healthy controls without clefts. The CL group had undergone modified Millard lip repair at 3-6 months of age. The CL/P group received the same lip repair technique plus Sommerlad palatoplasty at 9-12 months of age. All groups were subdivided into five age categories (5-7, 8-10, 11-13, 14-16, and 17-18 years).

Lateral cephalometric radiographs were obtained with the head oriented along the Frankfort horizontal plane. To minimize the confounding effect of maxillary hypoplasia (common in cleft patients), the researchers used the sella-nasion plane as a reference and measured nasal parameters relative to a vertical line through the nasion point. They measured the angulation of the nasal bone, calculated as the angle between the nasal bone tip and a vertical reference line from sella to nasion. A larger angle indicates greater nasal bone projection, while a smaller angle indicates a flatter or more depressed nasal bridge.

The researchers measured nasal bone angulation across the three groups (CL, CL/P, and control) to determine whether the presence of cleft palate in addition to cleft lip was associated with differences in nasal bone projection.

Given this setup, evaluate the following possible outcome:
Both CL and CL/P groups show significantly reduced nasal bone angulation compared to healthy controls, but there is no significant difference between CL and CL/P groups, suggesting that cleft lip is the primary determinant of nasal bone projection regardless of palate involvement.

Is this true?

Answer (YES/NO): NO